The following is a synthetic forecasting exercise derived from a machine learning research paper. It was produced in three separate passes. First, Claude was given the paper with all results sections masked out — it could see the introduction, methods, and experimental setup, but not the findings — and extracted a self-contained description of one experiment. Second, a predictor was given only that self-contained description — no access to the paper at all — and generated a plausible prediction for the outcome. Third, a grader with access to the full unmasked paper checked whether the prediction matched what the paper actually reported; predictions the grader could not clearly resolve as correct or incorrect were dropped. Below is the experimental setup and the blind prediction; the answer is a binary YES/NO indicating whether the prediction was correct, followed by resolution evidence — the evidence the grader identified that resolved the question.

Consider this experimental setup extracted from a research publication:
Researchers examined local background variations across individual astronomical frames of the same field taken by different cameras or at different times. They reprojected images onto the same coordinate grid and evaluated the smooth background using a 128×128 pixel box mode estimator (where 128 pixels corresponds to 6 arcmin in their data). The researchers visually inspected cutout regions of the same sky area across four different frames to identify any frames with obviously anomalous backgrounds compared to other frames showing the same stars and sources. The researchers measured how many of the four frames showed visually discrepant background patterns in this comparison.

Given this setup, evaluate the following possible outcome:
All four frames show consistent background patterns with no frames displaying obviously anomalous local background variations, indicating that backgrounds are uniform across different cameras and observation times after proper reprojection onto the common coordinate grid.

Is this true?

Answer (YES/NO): NO